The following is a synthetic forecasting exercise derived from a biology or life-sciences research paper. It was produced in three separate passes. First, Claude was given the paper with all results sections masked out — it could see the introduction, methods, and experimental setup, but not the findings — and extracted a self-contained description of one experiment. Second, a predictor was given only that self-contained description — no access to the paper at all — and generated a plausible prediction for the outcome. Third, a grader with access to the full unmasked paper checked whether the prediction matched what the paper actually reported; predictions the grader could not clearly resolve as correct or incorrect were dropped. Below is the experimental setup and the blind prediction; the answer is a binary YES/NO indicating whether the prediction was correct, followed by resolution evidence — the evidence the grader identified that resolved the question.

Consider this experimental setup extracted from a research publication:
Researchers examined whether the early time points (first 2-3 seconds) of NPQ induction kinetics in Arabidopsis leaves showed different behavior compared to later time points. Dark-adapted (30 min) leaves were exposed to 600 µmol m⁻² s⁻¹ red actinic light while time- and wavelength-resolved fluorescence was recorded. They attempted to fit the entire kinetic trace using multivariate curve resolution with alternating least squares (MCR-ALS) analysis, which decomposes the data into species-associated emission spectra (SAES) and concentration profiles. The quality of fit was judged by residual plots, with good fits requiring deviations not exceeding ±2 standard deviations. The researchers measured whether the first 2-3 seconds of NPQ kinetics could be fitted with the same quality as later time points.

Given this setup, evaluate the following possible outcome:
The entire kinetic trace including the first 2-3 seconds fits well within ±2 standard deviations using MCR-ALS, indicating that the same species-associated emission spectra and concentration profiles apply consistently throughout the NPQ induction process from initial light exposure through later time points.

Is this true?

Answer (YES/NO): NO